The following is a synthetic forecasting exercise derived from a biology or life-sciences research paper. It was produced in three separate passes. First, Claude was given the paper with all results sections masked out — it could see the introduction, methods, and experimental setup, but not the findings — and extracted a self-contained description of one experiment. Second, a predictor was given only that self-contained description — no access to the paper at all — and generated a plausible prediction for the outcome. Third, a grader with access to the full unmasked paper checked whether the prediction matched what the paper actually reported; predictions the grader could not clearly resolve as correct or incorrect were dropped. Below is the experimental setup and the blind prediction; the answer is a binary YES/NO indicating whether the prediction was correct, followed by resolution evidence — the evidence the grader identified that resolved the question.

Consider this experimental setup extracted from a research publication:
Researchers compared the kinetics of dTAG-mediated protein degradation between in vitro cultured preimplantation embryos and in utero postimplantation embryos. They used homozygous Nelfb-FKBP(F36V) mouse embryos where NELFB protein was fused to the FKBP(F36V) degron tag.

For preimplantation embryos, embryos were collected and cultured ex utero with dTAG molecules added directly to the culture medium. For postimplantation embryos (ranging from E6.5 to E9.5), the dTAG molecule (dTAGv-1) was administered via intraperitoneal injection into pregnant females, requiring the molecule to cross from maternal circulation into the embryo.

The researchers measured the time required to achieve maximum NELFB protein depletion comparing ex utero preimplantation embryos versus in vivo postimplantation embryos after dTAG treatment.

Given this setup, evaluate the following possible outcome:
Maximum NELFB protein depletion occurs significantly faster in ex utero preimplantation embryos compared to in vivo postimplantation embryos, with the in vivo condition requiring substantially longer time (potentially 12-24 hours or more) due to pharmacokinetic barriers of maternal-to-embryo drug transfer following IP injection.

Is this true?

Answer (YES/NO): NO